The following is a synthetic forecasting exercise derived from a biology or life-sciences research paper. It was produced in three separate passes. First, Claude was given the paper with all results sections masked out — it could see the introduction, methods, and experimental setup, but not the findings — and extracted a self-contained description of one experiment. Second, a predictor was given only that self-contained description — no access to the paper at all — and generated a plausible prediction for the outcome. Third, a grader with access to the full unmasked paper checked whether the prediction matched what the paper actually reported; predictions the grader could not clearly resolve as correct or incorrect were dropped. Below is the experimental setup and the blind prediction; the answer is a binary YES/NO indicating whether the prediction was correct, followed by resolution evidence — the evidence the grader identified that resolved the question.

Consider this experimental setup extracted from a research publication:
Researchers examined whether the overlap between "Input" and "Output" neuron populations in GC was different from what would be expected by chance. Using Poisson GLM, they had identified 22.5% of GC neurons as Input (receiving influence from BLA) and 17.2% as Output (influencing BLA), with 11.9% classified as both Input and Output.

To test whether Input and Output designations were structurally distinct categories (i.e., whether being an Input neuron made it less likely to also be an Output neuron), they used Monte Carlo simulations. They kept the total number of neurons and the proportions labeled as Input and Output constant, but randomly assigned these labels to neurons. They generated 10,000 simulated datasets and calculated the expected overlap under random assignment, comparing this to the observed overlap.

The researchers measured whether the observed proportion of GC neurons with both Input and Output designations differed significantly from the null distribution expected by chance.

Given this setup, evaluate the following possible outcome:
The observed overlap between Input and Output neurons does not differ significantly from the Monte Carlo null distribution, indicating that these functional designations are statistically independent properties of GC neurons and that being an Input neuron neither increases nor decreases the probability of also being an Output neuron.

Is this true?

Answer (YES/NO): YES